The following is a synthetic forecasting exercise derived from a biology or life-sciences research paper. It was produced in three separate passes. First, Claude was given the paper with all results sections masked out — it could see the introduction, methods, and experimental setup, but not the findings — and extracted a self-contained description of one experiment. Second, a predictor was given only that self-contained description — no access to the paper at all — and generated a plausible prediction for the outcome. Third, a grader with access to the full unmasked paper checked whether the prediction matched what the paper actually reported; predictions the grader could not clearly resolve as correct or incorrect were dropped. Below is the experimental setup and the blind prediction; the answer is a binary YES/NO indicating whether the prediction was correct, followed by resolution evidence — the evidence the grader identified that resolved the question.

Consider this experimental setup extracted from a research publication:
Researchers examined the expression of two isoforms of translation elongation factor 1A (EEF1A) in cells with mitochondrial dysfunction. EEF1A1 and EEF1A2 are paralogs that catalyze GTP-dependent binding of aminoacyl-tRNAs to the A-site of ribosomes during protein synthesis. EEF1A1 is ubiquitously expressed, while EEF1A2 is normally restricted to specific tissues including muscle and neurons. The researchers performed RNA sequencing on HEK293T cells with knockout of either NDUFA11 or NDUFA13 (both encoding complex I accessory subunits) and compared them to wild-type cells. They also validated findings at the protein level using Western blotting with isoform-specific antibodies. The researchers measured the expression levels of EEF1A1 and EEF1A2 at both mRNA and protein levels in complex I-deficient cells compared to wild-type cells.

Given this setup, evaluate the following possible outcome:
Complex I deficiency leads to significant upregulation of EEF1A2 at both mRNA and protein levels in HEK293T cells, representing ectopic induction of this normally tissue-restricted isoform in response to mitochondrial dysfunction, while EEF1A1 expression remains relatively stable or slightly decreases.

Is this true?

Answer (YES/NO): NO